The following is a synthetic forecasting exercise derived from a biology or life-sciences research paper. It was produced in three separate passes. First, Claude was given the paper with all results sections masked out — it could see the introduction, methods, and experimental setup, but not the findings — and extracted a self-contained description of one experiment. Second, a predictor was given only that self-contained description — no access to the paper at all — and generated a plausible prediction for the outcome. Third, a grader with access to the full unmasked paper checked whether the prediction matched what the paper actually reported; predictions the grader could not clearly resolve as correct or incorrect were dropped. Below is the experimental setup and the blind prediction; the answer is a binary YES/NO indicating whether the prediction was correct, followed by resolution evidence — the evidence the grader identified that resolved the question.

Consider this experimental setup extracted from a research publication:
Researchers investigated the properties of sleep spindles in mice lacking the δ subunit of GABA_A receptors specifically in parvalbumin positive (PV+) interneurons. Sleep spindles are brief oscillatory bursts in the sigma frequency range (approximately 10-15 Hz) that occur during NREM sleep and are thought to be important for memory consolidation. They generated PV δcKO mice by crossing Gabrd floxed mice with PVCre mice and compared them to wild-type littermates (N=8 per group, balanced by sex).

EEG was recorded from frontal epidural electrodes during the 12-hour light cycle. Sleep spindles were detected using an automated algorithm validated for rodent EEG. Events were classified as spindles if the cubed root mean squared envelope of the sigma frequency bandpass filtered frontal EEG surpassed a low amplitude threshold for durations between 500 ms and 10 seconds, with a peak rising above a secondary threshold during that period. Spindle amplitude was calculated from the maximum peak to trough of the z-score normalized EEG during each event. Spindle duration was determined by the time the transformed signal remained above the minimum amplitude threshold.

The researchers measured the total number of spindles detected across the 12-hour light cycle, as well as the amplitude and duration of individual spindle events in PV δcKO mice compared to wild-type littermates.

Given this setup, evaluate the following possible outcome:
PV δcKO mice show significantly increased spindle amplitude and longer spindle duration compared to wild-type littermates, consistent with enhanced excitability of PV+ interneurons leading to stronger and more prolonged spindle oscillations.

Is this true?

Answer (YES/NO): YES